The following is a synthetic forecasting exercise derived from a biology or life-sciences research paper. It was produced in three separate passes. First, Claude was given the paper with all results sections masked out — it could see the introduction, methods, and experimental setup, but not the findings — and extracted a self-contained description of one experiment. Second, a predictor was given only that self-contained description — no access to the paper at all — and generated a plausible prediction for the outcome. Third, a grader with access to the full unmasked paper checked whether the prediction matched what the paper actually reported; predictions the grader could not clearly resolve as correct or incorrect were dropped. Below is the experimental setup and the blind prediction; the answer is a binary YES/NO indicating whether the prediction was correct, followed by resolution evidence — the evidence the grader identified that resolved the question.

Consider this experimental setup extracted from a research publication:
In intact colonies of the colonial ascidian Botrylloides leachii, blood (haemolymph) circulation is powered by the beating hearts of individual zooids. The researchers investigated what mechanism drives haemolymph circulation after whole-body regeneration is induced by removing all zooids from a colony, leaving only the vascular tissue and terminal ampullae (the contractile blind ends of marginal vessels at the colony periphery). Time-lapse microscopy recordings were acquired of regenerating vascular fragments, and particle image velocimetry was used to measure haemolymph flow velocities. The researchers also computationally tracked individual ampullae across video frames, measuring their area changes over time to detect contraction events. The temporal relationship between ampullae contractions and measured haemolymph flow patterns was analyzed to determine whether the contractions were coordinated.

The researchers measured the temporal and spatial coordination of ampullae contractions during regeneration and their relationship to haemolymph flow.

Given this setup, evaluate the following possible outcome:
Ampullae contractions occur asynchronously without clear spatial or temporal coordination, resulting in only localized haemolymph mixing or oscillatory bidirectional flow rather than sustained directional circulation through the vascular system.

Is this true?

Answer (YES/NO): NO